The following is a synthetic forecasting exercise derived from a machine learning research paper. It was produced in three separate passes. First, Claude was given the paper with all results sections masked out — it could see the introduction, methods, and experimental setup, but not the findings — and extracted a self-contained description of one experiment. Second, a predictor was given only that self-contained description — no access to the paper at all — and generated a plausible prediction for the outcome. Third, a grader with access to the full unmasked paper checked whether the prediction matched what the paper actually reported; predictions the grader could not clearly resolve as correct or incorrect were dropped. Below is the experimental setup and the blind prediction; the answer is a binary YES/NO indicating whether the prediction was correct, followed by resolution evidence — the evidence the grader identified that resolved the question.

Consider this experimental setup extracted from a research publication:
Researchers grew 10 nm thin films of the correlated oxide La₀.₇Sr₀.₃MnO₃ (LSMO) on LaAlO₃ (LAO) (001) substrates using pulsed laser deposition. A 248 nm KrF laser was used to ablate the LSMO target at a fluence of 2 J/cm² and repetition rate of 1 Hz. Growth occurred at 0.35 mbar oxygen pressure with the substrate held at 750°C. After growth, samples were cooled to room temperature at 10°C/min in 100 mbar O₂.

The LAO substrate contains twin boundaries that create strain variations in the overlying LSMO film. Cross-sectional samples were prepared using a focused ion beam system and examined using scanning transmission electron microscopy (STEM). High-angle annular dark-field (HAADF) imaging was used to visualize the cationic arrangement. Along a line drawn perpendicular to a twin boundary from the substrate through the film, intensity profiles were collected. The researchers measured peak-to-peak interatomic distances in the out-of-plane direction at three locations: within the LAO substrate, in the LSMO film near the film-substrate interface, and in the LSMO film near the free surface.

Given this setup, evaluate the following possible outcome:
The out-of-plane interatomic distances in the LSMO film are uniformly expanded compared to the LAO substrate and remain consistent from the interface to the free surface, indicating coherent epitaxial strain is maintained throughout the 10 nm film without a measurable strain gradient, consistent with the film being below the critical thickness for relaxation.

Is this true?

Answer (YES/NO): NO